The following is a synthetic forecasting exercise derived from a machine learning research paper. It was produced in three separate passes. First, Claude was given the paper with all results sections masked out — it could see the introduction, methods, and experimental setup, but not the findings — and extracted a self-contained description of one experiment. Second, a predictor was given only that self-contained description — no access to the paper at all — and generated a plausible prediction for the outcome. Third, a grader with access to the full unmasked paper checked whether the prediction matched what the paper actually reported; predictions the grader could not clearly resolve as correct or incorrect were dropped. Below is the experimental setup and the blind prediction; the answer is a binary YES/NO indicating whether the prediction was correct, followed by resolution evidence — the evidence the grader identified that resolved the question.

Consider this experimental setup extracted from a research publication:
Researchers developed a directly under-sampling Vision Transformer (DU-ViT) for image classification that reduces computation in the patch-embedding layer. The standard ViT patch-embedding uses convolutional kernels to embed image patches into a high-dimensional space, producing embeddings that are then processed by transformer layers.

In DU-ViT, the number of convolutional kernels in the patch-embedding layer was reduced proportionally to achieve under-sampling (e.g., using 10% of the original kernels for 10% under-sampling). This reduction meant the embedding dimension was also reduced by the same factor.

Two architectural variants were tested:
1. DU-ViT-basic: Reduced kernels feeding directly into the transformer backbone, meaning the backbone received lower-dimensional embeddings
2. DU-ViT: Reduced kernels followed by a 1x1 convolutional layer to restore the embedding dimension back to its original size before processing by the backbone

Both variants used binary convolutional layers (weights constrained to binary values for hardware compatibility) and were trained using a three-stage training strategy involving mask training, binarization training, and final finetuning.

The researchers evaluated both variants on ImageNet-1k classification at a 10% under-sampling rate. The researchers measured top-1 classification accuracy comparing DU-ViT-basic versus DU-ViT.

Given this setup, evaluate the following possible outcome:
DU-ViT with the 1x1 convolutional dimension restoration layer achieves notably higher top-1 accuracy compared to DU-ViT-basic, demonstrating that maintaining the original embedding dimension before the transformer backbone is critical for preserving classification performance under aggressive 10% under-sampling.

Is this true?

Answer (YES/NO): YES